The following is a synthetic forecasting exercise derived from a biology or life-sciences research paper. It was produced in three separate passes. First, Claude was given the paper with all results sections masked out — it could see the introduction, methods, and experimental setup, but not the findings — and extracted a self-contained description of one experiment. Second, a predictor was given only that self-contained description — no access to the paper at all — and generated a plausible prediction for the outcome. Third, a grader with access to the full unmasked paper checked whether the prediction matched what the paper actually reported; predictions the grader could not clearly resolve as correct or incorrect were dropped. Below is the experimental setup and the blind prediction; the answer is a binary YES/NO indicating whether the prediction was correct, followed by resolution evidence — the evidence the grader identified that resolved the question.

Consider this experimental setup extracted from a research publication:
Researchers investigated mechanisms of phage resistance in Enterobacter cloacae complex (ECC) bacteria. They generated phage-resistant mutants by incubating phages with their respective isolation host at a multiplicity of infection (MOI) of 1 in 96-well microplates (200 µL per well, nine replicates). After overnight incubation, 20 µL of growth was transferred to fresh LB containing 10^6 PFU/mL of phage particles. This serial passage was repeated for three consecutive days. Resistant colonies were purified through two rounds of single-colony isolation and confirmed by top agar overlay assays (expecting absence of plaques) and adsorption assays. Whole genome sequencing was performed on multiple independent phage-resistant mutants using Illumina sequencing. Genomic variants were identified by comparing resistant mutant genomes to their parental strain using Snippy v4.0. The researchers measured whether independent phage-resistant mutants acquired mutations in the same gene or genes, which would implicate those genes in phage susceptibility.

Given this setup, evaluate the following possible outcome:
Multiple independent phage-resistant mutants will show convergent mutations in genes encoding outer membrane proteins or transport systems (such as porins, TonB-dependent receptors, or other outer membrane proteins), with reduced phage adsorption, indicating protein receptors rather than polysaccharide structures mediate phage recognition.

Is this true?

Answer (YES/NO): NO